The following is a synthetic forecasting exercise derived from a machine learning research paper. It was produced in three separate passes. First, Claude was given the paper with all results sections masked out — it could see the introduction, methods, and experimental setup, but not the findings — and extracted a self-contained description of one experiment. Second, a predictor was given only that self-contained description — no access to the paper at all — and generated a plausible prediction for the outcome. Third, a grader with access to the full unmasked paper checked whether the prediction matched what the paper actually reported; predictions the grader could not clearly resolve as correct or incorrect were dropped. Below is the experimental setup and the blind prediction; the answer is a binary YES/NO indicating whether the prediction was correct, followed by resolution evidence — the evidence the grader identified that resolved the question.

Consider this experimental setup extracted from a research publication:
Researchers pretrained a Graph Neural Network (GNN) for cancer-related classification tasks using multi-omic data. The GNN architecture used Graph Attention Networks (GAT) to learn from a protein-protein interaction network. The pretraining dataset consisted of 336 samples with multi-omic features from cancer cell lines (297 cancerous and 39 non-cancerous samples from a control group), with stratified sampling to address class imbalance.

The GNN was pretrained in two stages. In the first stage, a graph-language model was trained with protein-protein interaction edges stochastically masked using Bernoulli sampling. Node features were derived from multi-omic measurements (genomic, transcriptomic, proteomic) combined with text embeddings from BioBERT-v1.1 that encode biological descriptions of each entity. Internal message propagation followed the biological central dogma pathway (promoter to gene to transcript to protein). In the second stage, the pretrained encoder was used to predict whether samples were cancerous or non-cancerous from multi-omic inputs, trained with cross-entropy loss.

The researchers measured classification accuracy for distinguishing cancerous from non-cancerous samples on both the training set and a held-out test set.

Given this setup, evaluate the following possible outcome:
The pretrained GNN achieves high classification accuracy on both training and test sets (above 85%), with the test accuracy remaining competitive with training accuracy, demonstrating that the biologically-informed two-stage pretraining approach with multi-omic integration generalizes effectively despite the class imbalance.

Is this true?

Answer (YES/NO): YES